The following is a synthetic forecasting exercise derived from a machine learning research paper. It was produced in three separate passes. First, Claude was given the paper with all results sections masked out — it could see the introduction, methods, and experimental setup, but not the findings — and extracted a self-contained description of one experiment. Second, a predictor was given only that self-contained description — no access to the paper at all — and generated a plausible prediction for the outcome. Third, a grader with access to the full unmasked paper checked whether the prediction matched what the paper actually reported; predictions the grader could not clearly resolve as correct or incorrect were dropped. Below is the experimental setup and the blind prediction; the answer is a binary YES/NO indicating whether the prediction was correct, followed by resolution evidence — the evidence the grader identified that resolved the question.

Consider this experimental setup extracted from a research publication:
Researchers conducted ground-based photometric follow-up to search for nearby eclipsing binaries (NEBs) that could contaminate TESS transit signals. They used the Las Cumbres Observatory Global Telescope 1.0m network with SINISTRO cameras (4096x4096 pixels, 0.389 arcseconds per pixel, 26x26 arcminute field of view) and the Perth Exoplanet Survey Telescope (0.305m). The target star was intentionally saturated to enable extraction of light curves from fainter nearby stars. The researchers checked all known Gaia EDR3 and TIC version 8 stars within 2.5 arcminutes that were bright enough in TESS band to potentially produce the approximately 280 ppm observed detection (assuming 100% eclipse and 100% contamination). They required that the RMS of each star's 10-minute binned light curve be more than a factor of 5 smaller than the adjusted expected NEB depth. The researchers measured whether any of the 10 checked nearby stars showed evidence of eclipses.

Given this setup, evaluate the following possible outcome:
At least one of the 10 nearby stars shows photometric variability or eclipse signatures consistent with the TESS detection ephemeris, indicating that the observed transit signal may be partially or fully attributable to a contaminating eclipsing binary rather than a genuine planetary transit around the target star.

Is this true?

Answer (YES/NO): NO